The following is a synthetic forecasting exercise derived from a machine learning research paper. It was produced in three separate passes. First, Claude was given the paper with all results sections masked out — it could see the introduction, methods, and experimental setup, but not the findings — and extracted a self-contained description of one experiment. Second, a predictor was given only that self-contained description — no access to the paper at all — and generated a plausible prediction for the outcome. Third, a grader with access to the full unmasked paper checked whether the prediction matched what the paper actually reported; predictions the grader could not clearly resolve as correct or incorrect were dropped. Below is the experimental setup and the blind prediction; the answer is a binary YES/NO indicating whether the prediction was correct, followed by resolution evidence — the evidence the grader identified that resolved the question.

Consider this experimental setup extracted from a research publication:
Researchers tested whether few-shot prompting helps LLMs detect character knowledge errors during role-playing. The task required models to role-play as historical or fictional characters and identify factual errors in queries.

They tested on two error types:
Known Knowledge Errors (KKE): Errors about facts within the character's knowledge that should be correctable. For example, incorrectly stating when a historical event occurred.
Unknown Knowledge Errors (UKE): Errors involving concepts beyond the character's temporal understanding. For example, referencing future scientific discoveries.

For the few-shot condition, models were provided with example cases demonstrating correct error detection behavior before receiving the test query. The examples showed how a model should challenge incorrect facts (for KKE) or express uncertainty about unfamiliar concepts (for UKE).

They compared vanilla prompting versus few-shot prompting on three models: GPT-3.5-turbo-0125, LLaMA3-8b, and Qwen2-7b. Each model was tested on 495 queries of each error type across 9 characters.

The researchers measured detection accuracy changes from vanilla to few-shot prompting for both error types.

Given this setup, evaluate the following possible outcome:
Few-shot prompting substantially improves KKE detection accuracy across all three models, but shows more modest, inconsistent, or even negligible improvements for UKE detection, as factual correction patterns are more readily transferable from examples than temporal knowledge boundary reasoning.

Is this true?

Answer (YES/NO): NO